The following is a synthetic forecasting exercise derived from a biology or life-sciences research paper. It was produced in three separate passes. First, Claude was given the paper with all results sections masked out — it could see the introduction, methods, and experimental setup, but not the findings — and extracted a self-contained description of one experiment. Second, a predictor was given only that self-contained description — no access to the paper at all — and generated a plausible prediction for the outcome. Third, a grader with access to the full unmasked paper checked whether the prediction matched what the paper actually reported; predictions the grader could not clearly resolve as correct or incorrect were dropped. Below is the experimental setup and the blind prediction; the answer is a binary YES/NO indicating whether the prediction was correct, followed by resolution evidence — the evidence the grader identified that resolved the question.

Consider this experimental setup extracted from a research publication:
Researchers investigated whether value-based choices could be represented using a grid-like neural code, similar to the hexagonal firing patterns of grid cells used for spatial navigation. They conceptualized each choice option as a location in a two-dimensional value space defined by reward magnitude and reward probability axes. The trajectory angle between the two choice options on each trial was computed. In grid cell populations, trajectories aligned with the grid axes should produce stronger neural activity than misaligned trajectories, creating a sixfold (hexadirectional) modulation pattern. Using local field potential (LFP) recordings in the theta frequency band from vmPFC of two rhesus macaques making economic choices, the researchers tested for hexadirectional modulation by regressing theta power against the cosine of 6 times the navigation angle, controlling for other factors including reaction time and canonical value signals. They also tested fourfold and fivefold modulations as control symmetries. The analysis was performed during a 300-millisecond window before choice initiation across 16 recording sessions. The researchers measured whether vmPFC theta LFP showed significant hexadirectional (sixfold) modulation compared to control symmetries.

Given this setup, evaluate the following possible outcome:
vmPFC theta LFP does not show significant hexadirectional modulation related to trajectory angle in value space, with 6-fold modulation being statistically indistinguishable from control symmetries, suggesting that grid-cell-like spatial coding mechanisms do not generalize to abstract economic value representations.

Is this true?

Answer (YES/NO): NO